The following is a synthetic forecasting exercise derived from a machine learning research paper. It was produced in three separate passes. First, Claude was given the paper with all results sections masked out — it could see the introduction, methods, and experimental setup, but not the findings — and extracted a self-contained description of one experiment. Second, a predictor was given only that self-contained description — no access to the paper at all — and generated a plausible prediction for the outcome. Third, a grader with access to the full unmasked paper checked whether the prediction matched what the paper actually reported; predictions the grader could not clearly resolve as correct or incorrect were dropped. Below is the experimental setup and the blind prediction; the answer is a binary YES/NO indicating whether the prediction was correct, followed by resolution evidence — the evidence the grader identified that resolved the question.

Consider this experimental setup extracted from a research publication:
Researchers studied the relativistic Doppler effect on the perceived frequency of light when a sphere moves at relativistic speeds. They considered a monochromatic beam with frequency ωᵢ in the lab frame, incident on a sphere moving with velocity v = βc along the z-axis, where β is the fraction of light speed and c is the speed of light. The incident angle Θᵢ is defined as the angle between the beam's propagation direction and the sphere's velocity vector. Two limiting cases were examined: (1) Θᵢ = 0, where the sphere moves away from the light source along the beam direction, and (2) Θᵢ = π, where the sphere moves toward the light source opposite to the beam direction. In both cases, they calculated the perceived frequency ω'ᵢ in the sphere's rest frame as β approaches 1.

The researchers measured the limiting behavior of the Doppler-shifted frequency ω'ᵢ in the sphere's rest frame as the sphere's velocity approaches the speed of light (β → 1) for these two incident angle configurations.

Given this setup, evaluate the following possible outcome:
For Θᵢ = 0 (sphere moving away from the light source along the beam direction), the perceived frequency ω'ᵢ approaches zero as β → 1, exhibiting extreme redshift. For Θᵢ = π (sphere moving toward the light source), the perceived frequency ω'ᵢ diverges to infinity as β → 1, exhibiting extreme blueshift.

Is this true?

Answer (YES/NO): YES